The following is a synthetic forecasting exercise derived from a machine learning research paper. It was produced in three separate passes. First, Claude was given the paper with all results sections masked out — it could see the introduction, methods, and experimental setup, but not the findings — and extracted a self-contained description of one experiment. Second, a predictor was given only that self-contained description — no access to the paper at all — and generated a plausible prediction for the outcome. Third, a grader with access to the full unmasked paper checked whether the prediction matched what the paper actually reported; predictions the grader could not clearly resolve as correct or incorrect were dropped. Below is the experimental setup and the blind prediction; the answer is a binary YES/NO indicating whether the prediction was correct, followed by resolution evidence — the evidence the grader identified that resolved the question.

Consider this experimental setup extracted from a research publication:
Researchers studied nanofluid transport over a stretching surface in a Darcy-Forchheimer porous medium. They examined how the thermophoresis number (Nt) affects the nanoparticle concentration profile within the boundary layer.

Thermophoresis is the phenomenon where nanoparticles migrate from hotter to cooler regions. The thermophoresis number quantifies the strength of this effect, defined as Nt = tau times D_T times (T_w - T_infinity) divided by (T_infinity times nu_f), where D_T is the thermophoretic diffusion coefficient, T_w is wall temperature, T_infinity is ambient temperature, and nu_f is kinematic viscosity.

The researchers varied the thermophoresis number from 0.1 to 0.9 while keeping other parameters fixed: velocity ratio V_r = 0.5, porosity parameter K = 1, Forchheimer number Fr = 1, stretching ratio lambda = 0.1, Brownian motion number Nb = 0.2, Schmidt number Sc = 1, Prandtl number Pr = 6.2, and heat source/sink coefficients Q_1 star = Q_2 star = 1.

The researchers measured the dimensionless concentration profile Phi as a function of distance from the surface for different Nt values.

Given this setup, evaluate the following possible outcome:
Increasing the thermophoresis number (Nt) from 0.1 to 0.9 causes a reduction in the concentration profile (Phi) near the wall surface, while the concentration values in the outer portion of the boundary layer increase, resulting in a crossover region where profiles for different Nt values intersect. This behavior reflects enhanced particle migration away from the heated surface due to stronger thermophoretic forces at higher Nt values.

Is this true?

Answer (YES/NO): NO